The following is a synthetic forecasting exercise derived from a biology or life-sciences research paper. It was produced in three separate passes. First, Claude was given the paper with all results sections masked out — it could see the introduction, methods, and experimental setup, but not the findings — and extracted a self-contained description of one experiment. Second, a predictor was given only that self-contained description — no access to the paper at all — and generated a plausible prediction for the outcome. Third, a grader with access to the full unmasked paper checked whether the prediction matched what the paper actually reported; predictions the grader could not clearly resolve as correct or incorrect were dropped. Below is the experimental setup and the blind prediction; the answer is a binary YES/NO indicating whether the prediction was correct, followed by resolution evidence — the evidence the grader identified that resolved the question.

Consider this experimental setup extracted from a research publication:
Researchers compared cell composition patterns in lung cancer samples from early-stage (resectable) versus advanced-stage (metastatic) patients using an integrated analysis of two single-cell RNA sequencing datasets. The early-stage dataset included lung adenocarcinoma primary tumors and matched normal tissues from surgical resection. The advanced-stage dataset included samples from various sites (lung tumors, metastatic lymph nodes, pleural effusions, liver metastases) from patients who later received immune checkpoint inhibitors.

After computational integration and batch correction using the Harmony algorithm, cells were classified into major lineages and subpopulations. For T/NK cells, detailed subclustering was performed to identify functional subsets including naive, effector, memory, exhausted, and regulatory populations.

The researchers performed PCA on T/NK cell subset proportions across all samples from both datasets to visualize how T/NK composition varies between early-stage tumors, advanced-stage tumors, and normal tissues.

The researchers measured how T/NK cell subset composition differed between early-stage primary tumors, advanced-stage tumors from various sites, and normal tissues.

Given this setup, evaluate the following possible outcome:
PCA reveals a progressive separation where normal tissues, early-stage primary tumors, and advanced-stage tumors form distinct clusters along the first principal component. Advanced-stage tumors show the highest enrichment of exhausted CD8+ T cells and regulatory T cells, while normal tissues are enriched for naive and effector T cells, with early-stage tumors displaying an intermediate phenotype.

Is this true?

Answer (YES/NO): NO